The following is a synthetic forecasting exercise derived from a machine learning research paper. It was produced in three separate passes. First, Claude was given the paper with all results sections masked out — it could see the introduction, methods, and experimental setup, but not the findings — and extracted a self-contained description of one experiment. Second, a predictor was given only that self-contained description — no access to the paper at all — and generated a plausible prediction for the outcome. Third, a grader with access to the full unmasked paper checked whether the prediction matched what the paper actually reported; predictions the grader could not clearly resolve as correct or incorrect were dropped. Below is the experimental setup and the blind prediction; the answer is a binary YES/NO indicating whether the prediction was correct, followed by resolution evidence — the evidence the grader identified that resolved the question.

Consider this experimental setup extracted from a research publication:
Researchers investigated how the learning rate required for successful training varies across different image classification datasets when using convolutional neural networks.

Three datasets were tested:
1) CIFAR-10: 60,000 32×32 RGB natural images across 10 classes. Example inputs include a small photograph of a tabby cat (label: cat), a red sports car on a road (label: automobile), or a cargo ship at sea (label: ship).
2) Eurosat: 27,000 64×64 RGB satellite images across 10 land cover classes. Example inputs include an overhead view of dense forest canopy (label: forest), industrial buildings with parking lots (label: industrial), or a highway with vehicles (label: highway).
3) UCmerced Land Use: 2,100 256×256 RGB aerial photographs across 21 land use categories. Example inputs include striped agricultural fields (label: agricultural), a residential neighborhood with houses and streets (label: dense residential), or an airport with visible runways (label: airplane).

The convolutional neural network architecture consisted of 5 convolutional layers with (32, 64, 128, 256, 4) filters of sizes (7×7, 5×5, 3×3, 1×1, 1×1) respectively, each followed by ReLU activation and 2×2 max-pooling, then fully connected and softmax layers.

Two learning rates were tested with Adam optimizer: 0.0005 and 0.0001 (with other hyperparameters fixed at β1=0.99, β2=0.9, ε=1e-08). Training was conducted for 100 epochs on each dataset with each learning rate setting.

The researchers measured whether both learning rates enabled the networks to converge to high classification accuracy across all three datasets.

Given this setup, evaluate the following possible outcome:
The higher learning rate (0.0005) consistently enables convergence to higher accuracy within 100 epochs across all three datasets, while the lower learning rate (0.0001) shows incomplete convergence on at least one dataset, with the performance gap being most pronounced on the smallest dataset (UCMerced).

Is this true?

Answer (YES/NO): NO